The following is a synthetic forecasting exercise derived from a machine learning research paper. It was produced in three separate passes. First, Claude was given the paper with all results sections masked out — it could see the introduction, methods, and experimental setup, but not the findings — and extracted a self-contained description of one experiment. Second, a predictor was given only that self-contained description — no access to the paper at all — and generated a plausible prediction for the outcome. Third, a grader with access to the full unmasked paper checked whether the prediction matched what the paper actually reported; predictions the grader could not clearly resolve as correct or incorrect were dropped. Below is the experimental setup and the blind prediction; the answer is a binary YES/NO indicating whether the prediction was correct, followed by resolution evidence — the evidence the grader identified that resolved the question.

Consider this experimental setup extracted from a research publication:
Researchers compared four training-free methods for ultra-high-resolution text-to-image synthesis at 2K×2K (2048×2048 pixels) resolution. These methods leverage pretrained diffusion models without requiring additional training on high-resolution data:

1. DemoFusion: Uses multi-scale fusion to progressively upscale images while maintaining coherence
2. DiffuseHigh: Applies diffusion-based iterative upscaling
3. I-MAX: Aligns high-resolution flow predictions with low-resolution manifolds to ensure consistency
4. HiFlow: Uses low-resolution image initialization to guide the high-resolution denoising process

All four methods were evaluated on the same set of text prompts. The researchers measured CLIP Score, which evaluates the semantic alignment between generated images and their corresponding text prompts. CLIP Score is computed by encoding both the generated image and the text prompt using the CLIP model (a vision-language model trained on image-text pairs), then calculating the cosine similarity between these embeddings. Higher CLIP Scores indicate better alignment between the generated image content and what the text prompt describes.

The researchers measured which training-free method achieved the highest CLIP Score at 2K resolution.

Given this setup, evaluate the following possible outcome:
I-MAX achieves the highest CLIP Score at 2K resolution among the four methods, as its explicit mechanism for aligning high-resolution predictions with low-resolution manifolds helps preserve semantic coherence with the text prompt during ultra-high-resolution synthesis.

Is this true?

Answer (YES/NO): NO